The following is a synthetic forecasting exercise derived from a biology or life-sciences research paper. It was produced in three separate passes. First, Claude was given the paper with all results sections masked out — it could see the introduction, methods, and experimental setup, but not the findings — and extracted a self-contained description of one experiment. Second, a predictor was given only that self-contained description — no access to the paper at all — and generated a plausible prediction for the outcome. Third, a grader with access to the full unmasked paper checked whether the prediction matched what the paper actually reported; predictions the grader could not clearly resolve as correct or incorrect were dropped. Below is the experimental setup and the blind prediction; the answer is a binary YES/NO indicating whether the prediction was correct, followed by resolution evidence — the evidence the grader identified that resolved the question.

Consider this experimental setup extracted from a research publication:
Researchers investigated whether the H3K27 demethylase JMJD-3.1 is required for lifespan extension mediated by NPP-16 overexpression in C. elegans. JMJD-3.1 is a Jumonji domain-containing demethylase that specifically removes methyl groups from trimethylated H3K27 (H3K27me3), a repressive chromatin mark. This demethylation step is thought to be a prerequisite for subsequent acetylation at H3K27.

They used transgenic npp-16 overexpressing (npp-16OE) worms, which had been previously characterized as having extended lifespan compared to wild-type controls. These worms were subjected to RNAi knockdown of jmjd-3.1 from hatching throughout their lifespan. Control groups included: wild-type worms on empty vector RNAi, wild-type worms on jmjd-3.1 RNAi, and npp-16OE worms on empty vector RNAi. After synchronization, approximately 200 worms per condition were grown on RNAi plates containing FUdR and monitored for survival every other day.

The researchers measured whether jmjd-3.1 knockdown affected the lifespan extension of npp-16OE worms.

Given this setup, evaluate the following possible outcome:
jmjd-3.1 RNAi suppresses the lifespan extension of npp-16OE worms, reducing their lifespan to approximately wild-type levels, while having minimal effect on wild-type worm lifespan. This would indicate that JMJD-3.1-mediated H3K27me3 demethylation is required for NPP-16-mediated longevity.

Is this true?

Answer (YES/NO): NO